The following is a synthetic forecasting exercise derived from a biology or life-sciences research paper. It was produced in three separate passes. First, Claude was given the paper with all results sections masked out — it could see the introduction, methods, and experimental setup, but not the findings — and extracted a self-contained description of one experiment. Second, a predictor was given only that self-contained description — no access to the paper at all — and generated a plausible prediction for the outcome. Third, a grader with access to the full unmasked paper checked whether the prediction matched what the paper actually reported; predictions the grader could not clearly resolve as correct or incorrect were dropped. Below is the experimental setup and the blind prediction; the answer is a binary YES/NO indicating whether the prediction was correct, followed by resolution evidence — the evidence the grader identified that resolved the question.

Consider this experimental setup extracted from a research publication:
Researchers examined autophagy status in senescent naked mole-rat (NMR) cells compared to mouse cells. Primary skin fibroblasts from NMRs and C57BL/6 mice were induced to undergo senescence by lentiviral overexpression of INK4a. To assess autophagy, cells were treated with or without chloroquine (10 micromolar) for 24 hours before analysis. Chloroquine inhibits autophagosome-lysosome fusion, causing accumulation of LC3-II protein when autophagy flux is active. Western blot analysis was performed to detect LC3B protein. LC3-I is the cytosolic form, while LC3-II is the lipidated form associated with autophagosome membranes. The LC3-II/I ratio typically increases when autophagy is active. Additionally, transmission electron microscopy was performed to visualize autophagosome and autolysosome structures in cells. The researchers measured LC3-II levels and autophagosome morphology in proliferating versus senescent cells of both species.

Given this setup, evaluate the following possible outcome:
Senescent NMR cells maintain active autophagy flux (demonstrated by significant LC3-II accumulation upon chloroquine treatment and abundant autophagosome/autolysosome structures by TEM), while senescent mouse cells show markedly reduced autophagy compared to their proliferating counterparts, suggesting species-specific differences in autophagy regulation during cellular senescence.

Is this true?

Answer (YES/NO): NO